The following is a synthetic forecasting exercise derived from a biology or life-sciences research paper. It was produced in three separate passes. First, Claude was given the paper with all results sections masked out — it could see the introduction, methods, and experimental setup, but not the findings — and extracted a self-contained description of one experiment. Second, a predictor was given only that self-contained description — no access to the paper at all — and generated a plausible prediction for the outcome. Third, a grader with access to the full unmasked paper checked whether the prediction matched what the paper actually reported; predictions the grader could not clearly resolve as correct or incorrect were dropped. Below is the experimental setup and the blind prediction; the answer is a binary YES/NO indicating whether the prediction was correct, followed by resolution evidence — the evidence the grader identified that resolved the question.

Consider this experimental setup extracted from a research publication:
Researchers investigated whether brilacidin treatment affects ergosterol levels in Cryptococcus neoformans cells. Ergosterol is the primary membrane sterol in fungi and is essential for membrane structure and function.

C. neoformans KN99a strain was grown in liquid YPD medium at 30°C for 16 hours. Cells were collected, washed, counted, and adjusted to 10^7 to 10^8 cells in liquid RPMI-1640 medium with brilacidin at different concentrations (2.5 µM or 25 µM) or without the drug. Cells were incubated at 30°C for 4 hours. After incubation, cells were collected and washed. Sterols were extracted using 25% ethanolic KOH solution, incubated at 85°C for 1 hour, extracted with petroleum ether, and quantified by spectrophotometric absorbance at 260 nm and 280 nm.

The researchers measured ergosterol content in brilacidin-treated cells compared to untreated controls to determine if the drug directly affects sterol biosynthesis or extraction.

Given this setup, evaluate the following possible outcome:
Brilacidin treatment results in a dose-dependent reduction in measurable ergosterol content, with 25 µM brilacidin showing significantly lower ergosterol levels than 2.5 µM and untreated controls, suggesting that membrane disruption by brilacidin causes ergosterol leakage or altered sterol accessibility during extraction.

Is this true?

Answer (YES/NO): NO